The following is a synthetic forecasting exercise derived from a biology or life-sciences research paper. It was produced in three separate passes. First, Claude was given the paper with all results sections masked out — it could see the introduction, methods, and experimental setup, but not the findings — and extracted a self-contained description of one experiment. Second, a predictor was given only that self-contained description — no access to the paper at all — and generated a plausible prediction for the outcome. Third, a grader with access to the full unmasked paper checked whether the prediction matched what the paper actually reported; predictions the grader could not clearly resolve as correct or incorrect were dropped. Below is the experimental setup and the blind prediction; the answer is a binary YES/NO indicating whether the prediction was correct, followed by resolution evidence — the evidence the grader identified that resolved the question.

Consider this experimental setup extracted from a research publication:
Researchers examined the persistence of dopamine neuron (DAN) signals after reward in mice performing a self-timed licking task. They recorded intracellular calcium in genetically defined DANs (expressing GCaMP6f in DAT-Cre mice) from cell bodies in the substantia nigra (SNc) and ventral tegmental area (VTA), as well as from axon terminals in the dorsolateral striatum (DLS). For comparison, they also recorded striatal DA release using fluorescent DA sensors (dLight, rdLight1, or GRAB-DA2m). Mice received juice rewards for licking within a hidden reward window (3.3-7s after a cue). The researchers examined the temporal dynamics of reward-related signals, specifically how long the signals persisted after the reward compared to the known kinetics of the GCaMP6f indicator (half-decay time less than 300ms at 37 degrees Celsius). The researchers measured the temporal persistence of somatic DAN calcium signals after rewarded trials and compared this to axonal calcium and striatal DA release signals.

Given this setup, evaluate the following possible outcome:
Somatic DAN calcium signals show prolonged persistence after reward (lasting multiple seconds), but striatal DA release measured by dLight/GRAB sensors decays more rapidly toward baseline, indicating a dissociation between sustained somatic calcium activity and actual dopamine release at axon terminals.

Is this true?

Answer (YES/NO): YES